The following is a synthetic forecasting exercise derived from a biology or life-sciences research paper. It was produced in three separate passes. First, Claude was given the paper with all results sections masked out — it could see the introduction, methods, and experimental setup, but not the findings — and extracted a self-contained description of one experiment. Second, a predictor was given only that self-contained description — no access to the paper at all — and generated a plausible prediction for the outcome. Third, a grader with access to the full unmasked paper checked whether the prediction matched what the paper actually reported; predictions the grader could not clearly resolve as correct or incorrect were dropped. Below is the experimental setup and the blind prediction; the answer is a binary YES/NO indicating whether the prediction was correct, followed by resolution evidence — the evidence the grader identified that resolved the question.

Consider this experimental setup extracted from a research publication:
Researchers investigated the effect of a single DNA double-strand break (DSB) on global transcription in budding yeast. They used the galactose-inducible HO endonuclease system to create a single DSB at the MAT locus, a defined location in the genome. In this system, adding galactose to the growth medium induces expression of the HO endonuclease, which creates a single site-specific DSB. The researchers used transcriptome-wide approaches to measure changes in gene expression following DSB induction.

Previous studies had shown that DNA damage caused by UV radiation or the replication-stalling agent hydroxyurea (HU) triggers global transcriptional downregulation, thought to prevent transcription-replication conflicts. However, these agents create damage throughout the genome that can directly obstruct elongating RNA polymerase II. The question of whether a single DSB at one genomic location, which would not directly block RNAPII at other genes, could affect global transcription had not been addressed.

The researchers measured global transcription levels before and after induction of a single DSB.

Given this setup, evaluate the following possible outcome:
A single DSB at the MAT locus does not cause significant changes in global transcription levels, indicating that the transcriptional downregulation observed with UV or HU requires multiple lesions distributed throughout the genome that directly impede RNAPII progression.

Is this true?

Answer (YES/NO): NO